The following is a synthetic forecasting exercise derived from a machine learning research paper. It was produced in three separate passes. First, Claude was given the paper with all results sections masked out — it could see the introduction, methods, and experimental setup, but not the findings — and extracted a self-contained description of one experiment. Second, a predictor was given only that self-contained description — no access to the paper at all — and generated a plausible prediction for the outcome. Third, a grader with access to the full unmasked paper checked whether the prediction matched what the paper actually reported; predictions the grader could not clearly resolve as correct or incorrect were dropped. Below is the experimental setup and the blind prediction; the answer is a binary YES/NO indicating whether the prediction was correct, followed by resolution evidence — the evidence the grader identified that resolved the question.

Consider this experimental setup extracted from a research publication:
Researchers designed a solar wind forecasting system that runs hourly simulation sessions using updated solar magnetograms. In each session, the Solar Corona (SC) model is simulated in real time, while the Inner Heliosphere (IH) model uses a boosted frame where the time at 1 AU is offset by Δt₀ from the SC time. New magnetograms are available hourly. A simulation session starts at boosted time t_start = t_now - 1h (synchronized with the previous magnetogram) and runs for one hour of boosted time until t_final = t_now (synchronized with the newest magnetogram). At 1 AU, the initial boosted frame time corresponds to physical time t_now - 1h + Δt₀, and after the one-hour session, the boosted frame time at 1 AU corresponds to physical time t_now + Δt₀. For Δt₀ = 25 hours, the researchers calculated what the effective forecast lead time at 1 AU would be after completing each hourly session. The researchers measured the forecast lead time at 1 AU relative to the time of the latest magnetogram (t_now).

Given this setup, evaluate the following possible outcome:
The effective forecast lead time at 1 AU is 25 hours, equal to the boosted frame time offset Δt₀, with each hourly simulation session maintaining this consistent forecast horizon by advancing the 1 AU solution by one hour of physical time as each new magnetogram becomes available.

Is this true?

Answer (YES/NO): NO